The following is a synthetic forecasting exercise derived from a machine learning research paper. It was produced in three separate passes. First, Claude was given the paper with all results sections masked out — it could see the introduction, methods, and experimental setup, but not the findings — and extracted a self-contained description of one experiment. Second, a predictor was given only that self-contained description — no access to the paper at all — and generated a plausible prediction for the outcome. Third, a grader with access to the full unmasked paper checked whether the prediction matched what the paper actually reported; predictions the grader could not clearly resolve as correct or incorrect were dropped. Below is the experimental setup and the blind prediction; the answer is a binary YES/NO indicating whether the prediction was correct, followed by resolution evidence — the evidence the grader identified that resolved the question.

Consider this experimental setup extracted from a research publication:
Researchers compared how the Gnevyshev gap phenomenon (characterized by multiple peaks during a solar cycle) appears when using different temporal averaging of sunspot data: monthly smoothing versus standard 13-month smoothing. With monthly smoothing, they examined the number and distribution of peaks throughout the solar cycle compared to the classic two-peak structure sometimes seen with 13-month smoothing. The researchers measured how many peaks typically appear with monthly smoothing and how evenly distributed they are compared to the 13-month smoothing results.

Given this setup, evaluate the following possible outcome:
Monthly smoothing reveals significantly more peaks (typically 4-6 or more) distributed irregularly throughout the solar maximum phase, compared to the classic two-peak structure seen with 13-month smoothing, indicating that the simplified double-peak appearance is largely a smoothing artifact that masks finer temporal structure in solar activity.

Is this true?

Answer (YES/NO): NO